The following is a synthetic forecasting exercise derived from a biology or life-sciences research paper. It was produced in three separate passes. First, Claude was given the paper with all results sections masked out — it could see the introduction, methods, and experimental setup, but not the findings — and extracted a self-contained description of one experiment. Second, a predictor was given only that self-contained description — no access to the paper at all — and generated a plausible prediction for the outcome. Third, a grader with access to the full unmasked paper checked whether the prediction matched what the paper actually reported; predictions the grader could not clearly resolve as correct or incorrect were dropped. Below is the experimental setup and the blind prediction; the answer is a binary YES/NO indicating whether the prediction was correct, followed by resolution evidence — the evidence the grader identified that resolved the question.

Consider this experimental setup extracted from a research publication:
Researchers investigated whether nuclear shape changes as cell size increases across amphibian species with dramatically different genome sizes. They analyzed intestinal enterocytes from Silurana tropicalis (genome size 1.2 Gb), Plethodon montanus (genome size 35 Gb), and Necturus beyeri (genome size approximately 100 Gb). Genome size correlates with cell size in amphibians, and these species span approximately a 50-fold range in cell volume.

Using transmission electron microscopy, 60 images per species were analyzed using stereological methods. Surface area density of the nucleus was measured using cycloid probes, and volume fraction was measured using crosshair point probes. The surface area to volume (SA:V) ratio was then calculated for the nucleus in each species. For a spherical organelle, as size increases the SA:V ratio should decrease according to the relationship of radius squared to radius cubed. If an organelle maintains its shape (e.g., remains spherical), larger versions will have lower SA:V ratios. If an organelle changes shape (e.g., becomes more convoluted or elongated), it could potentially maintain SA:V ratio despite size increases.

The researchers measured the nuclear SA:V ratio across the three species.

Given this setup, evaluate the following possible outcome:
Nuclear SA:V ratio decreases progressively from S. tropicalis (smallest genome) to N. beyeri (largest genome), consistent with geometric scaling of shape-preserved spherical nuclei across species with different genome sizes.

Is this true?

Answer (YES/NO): YES